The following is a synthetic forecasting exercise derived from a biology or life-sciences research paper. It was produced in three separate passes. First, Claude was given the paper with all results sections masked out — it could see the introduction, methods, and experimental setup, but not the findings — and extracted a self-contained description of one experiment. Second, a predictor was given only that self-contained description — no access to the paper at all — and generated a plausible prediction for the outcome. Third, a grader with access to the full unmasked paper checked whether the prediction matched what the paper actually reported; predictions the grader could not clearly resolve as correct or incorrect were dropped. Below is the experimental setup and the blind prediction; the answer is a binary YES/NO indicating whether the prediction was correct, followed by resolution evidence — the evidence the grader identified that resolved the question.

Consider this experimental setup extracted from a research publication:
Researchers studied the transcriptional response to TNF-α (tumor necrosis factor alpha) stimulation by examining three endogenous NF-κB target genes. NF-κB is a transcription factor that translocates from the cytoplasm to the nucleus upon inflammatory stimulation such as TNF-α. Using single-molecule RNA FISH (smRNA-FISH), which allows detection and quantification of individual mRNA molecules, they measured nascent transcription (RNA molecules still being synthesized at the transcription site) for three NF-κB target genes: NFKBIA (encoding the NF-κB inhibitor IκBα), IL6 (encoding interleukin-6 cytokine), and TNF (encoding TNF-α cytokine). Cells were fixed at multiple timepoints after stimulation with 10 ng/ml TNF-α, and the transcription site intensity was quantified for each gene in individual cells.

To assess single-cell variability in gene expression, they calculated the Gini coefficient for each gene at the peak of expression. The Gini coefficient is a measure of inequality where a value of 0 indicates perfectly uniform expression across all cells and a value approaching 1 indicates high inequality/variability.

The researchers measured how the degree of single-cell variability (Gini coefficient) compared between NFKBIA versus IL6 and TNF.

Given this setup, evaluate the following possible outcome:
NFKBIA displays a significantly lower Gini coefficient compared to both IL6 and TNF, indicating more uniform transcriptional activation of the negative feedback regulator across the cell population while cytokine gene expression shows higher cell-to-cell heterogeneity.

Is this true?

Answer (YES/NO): YES